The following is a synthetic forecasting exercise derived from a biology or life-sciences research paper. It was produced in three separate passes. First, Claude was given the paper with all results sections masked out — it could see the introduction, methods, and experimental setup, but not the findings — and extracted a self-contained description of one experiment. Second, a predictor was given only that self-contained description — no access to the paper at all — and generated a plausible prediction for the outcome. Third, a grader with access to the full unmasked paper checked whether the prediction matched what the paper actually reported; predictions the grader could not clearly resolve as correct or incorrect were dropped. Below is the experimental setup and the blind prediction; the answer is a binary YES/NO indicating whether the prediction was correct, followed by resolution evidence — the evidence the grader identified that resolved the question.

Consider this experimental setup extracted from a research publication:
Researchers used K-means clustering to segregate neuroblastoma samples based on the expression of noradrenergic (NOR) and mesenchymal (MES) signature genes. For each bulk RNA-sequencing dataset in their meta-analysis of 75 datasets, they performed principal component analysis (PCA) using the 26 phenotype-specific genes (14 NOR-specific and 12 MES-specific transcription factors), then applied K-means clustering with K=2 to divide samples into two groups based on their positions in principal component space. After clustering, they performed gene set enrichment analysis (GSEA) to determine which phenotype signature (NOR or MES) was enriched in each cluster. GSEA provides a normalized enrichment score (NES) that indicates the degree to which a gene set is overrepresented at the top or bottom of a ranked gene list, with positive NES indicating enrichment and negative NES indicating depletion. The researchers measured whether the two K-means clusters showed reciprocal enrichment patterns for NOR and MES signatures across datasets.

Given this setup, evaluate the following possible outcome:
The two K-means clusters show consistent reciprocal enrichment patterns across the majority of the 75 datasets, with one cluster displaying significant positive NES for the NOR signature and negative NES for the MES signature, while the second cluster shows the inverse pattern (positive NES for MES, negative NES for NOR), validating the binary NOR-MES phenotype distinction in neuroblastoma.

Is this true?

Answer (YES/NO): NO